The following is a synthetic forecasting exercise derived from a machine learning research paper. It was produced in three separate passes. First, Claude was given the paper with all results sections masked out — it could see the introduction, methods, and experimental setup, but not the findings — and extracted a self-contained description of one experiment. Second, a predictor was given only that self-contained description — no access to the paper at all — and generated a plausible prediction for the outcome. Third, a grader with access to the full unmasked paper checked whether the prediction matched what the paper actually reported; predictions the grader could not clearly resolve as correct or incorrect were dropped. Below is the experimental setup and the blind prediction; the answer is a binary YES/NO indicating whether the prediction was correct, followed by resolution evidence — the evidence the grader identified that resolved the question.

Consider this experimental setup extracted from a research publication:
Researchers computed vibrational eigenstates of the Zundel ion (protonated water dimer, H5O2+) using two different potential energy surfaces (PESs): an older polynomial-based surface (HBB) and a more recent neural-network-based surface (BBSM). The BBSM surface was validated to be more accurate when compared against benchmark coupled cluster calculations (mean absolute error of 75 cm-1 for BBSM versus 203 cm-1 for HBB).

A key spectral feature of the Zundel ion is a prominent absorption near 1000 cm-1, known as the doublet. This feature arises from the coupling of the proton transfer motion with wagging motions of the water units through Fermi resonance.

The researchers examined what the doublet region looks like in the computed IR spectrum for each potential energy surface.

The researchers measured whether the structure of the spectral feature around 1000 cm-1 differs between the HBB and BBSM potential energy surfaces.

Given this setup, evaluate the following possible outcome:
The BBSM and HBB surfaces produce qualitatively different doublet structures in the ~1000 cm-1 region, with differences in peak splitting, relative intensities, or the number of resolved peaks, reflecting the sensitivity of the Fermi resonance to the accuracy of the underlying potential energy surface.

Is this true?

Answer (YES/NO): YES